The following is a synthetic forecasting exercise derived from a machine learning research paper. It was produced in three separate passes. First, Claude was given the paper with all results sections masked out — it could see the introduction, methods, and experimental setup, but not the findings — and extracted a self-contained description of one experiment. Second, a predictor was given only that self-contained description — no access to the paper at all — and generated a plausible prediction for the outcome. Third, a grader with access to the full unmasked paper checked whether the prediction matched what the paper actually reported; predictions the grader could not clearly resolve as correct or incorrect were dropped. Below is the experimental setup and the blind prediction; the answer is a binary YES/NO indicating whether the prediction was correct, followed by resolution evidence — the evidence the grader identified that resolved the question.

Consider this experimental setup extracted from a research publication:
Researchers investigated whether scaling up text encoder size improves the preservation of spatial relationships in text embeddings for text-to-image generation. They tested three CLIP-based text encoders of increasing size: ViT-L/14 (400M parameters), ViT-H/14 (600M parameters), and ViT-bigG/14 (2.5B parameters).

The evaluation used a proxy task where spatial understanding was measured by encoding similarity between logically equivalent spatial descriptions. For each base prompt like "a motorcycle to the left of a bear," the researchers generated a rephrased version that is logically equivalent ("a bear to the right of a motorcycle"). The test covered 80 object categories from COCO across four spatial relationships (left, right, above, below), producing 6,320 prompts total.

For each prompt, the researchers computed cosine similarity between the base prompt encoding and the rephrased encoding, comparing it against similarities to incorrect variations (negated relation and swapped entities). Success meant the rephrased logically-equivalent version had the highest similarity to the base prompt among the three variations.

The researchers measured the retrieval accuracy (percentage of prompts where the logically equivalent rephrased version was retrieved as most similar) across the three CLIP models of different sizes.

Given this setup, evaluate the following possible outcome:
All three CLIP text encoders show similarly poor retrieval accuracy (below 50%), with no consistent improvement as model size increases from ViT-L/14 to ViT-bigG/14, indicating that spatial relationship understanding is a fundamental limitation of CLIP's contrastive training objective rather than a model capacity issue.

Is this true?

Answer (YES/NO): YES